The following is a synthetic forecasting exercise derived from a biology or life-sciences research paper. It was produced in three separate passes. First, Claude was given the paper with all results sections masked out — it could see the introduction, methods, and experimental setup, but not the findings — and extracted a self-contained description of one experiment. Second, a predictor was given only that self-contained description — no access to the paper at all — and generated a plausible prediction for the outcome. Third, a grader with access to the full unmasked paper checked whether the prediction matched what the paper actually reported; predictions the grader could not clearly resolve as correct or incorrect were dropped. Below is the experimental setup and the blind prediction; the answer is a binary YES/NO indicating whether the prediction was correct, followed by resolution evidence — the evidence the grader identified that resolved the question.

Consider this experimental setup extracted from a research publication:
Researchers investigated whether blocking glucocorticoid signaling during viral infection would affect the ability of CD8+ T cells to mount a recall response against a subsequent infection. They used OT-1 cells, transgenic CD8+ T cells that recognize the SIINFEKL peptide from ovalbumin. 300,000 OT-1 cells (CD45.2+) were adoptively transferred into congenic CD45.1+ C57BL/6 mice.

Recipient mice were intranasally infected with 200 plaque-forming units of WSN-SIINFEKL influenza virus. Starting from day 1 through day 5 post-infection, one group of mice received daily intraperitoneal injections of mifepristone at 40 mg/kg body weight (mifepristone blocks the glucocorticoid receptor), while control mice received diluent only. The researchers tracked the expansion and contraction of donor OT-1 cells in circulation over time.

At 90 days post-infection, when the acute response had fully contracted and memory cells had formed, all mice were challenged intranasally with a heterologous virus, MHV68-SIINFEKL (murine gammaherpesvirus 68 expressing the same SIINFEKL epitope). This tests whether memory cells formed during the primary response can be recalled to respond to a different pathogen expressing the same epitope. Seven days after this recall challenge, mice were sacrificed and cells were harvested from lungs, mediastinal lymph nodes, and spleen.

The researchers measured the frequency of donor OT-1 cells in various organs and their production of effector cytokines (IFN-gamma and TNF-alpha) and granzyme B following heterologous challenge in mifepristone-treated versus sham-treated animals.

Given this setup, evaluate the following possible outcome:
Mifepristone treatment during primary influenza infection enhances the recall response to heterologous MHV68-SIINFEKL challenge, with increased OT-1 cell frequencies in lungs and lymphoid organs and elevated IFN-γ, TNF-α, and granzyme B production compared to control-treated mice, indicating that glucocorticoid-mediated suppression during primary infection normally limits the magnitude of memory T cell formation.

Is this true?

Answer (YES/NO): NO